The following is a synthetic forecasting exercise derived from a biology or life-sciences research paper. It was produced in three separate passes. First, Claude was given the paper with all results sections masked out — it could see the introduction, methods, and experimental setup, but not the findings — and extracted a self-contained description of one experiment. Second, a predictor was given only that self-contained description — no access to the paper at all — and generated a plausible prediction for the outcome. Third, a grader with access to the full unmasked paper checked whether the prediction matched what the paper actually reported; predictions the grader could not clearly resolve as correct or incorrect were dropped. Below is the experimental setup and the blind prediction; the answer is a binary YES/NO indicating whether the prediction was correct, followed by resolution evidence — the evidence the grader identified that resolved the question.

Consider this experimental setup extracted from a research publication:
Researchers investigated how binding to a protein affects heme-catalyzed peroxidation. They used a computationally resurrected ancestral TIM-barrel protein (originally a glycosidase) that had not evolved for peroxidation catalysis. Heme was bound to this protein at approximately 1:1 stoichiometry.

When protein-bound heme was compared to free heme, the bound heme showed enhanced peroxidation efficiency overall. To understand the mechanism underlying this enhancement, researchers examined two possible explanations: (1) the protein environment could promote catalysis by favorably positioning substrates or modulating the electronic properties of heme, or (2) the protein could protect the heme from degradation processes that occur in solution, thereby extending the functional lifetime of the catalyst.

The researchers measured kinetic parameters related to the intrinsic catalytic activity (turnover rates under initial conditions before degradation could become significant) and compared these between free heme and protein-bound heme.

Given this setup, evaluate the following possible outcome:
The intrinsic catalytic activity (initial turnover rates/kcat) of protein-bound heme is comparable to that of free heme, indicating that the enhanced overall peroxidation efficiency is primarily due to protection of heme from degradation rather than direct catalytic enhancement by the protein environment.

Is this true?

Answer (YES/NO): NO